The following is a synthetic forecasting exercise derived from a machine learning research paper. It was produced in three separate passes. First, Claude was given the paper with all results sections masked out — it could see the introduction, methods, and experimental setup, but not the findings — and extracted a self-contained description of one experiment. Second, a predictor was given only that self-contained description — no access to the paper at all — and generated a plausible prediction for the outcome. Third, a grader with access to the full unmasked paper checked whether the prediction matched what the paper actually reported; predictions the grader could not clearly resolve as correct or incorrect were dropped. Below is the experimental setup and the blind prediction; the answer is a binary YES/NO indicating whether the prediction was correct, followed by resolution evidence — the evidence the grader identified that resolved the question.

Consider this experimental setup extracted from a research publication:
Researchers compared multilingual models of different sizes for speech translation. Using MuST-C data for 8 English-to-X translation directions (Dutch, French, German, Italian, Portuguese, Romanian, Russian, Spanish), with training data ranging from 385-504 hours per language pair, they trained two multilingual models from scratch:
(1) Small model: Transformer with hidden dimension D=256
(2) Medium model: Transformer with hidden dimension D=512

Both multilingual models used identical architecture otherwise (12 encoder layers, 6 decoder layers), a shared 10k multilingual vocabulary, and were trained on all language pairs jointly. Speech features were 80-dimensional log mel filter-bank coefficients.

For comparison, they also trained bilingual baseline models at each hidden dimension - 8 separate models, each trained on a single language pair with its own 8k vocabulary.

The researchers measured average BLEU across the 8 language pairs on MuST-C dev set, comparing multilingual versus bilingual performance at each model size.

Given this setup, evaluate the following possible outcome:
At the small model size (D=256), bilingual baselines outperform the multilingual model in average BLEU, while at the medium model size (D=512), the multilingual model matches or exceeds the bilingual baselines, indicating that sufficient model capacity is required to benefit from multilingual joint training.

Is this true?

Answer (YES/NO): YES